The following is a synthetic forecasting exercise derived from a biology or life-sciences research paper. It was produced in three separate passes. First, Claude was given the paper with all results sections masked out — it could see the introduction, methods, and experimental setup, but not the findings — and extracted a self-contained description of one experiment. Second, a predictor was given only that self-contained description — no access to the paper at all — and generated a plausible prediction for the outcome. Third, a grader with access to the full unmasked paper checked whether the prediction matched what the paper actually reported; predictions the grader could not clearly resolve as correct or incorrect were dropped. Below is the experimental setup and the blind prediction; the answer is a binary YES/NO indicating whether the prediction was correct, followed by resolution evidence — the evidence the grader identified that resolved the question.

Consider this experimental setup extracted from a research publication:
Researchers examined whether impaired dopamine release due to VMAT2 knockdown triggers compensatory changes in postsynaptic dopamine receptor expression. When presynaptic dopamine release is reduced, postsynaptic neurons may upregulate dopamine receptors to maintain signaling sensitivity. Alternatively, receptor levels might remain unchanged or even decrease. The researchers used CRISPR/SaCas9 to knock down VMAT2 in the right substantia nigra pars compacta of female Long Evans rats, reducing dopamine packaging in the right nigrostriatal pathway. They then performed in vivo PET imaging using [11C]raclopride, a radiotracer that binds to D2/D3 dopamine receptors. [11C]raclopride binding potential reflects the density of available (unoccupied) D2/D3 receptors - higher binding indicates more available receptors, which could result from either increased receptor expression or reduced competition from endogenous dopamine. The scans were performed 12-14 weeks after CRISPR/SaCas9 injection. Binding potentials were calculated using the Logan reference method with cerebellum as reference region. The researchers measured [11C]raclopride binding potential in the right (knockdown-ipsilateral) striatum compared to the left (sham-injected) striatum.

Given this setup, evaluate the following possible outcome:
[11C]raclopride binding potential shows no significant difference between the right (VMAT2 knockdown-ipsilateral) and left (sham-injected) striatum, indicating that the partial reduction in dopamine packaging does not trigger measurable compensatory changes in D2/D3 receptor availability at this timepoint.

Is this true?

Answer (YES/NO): NO